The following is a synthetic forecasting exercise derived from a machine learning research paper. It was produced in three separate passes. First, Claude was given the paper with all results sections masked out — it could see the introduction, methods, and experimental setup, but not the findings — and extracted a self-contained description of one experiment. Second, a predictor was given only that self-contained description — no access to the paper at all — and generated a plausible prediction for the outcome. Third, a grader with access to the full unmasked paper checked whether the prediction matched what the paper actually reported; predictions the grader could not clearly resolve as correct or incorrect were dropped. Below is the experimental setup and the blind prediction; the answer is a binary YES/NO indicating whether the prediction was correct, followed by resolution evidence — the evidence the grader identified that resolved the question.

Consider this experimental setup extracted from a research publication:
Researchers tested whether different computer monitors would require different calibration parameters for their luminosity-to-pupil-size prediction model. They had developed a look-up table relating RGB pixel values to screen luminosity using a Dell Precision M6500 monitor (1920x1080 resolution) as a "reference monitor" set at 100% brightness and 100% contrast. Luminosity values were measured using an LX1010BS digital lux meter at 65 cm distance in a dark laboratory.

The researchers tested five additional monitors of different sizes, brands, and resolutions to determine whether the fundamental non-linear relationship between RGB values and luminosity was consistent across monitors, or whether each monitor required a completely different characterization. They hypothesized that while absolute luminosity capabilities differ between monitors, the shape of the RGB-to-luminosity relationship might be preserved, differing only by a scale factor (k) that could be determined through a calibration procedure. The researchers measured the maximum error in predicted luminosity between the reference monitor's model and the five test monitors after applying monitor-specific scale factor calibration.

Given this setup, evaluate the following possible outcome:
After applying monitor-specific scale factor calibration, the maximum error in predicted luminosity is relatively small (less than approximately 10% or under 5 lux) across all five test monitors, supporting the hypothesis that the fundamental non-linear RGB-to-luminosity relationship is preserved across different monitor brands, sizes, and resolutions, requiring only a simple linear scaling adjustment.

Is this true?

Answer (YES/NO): YES